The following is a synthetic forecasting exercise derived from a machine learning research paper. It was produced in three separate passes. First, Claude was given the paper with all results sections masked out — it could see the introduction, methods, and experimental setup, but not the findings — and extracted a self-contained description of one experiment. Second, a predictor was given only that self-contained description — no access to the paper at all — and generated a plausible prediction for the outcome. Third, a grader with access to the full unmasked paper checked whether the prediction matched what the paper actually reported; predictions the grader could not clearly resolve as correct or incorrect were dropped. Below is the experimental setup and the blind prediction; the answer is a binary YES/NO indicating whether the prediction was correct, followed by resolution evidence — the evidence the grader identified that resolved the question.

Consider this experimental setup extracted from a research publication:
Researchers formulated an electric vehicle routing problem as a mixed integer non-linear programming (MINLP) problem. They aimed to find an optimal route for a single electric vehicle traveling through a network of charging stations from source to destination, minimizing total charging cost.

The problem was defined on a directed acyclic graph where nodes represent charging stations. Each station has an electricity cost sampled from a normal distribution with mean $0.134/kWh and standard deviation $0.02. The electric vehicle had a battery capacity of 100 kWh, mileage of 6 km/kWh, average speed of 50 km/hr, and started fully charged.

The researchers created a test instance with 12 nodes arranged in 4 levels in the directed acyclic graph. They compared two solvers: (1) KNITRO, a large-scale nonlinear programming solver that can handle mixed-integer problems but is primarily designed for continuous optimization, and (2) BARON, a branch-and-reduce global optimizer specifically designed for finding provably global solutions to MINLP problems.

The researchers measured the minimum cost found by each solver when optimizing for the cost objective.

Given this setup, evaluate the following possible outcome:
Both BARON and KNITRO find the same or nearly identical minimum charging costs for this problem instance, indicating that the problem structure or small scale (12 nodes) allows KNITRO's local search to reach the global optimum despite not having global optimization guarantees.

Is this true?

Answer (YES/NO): NO